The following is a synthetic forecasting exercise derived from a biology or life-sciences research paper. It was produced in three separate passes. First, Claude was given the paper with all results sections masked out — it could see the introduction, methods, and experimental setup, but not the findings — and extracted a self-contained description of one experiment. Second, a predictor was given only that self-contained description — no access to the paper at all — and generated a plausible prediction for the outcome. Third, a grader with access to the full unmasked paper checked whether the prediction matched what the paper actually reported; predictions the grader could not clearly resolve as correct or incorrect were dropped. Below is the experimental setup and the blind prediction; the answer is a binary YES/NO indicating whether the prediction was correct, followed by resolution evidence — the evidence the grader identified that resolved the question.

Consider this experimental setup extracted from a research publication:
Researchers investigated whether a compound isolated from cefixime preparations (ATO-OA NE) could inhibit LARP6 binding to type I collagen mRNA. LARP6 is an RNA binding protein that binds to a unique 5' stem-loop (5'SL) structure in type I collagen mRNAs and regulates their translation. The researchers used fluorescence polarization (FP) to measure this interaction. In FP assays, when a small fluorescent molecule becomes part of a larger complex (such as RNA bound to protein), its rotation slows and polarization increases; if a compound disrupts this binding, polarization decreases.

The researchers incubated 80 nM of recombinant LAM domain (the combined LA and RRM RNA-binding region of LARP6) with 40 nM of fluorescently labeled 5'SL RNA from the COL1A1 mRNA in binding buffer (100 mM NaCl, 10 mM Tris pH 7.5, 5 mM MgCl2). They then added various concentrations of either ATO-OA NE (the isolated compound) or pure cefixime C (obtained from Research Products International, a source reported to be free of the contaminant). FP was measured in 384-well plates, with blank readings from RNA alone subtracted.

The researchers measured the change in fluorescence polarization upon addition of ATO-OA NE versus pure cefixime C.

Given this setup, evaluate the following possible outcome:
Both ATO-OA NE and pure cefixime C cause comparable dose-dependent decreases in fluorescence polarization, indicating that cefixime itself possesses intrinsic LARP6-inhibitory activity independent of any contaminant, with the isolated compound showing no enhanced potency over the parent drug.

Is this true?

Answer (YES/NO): NO